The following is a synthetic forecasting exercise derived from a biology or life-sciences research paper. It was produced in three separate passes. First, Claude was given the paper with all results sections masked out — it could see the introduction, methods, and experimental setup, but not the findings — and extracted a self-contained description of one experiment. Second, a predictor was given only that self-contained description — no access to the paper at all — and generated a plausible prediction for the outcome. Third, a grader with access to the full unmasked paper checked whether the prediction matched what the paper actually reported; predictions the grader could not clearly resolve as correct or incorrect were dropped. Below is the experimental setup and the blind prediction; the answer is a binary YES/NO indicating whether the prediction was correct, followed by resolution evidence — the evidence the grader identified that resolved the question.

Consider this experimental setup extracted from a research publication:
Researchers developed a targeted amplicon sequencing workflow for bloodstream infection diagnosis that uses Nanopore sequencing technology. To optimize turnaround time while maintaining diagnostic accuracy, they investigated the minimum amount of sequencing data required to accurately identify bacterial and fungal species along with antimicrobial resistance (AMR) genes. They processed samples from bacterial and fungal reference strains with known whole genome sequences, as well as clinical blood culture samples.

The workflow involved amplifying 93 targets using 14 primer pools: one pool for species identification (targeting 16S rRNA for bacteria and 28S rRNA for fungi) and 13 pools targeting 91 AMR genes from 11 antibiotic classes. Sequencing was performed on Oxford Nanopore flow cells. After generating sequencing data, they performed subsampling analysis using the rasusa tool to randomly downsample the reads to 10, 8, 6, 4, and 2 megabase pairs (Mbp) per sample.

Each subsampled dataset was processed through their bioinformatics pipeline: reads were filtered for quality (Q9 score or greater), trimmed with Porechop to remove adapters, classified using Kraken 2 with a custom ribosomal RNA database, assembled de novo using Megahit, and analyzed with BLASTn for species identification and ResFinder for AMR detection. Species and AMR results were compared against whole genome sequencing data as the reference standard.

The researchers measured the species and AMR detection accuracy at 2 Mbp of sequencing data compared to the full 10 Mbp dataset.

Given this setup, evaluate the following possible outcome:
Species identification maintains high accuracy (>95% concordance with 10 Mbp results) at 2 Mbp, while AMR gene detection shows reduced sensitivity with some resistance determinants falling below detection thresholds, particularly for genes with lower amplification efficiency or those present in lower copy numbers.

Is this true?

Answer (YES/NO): YES